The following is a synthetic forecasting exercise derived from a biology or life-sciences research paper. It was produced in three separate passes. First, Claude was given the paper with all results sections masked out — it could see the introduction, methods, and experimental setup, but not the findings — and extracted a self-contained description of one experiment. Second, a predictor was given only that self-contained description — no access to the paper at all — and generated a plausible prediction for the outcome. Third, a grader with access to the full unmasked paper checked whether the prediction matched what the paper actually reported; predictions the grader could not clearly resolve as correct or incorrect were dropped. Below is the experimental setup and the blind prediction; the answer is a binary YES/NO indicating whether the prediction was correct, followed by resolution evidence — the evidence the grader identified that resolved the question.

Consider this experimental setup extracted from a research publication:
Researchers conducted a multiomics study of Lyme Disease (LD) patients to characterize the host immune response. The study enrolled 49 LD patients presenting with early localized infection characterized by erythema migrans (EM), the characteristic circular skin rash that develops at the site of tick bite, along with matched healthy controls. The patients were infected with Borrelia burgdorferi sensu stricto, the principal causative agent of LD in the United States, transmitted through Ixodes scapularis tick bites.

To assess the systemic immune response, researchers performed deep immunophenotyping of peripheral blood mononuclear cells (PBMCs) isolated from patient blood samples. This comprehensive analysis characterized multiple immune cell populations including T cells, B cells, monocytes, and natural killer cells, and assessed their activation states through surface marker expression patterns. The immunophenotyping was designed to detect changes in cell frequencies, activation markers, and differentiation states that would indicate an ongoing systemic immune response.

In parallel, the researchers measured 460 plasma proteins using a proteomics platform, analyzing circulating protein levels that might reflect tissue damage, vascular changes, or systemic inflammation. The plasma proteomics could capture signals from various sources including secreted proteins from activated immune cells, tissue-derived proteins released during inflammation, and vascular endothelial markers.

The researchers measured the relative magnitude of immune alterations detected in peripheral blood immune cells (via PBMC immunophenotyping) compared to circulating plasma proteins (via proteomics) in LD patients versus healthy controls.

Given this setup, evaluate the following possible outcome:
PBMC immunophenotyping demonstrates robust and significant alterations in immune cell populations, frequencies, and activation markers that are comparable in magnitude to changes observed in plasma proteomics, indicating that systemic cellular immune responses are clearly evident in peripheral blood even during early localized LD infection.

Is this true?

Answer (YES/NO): NO